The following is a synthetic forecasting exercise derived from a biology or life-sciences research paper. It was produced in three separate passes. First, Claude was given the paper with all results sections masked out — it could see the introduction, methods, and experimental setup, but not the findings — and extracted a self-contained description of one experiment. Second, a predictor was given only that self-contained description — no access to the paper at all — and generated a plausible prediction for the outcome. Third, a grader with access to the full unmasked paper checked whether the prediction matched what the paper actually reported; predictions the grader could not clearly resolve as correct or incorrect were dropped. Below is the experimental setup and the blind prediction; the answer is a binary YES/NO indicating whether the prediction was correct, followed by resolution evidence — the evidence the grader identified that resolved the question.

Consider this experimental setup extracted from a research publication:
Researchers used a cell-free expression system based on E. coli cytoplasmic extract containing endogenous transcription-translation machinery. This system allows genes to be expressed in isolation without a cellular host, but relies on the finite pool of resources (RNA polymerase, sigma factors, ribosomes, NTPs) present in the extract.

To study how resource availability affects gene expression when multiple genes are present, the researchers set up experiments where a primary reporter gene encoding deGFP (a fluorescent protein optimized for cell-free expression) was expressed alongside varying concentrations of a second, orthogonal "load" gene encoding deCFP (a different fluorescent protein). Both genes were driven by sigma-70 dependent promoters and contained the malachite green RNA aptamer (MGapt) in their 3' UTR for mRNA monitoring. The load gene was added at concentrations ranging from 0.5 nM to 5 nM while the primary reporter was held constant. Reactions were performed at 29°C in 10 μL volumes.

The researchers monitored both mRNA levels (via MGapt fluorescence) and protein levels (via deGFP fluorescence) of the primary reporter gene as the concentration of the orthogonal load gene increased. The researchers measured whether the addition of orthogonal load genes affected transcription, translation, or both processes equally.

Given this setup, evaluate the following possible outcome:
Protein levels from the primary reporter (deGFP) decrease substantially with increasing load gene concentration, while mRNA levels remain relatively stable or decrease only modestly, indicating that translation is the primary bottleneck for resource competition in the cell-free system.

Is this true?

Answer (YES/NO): YES